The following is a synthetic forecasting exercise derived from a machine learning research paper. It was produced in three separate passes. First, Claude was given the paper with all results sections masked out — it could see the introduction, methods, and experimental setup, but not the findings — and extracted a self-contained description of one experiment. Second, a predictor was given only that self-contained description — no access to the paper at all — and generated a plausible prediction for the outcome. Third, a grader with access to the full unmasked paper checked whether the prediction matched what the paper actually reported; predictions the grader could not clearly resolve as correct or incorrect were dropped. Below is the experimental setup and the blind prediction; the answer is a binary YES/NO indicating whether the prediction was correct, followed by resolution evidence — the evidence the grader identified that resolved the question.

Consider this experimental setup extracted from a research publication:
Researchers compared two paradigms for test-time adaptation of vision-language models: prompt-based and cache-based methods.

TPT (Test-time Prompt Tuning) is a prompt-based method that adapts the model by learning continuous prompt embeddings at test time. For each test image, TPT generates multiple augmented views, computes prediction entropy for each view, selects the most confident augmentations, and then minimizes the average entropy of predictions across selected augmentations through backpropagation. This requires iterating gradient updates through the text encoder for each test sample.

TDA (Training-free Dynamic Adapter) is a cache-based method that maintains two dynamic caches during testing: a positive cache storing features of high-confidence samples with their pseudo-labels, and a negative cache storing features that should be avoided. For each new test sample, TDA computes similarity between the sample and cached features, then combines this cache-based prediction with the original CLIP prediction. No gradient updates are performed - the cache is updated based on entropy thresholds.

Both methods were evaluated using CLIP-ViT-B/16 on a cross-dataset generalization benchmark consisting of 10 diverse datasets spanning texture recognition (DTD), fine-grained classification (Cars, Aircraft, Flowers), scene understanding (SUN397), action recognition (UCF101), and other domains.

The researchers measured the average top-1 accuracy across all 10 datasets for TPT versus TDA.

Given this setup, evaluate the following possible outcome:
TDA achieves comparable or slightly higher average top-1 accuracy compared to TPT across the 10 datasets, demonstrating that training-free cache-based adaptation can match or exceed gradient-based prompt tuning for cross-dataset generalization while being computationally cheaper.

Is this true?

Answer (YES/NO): YES